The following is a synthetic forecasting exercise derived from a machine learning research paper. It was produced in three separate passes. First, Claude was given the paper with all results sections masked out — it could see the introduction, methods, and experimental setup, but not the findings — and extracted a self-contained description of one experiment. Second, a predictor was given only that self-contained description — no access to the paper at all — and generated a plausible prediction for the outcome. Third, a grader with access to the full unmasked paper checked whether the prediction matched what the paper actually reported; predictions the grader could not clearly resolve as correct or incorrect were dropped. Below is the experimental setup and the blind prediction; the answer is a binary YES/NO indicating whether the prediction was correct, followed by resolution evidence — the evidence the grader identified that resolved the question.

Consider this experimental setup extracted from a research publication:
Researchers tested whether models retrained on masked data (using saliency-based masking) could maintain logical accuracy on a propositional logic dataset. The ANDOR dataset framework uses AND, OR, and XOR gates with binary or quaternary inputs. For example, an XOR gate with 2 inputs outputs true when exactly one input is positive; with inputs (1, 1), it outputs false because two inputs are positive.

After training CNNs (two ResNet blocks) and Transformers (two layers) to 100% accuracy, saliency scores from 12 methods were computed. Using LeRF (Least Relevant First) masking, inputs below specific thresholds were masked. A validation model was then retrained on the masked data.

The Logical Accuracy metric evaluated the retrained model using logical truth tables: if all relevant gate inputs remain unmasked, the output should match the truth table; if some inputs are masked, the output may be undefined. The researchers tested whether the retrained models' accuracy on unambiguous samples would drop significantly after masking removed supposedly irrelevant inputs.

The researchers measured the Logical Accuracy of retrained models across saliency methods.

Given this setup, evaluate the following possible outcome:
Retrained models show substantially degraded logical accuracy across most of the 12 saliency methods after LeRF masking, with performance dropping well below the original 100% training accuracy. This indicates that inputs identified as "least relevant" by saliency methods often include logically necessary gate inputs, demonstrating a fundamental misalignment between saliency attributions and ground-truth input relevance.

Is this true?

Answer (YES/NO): NO